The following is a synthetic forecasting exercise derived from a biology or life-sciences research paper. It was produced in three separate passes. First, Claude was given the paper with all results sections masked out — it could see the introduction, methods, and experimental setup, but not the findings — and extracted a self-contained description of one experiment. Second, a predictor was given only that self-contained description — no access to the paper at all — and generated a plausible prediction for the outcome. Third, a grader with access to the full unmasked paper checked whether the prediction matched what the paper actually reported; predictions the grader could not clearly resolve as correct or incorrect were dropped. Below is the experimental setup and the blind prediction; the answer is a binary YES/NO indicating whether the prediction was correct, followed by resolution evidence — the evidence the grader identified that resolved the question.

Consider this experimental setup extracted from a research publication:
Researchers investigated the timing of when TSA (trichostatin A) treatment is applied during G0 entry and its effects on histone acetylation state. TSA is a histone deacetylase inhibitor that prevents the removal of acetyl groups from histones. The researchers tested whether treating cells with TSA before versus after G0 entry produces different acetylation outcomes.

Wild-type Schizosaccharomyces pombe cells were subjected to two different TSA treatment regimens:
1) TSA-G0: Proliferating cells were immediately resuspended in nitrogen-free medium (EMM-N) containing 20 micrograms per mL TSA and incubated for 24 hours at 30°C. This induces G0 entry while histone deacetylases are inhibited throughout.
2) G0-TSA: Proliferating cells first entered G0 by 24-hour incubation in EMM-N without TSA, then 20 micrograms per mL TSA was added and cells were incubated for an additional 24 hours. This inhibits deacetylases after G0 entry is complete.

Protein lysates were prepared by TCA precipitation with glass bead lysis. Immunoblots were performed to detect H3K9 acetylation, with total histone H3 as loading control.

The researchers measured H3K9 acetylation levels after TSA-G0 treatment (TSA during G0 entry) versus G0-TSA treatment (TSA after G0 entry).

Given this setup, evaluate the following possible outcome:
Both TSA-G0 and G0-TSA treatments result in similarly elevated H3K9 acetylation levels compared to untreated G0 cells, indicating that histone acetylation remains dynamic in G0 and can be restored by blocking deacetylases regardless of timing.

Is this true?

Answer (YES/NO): YES